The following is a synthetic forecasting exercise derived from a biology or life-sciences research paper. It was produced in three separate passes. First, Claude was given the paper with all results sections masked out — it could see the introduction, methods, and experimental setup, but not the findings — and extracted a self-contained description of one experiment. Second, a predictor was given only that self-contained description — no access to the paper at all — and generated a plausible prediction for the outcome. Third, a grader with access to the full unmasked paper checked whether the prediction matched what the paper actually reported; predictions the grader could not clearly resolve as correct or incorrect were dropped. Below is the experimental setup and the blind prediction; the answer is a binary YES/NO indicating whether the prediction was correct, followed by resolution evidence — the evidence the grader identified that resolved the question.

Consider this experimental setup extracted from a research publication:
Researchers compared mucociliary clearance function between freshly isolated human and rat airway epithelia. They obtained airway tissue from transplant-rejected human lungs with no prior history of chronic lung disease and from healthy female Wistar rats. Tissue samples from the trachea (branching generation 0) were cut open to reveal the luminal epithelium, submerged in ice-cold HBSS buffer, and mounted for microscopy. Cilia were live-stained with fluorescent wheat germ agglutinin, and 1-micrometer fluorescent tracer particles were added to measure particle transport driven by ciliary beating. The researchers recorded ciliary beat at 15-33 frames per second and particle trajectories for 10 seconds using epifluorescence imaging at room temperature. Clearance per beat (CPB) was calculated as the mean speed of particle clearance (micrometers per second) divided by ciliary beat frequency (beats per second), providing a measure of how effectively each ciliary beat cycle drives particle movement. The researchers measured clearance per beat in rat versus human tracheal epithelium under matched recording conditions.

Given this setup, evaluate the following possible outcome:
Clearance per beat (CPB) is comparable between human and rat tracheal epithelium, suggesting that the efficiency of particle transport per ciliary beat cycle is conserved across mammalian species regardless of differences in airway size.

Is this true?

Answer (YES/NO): NO